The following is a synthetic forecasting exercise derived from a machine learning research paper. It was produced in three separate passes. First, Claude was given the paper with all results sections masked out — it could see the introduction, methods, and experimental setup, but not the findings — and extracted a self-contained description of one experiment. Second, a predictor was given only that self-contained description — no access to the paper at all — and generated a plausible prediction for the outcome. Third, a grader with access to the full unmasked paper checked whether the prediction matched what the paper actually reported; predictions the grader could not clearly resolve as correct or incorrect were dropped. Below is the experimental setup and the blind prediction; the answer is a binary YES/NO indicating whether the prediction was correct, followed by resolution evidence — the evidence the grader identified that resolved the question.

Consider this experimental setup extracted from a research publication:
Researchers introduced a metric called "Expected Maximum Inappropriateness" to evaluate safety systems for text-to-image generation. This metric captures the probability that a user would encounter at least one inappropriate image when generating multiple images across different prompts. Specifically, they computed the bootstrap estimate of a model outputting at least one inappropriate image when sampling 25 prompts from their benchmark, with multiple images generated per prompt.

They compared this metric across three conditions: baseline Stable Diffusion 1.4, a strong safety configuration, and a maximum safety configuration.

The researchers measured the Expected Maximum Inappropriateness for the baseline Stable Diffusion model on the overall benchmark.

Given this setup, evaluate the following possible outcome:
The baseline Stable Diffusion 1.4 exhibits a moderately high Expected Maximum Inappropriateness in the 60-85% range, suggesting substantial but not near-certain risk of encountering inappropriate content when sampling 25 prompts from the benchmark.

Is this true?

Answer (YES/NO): NO